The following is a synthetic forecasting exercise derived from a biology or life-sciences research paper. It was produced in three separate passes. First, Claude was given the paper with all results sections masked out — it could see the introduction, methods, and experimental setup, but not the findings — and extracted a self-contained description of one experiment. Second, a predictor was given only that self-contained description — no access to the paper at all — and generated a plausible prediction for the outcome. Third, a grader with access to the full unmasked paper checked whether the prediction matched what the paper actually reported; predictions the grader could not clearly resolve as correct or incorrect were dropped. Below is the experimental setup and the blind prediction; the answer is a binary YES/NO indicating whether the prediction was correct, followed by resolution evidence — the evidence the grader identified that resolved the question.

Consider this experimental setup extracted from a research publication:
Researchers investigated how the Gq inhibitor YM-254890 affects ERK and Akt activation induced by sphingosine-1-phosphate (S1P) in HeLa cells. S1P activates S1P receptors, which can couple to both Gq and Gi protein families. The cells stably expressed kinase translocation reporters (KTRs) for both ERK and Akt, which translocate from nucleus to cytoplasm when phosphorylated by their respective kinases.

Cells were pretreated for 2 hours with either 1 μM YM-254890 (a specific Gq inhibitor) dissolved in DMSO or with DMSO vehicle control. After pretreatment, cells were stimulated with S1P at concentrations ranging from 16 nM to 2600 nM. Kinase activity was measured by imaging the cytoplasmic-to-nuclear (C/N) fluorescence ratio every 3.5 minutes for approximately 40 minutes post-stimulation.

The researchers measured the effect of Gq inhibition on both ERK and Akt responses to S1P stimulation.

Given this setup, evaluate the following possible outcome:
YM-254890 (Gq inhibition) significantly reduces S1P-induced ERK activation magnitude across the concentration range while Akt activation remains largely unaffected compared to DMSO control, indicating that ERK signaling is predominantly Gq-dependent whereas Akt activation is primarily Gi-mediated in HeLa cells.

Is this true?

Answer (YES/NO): NO